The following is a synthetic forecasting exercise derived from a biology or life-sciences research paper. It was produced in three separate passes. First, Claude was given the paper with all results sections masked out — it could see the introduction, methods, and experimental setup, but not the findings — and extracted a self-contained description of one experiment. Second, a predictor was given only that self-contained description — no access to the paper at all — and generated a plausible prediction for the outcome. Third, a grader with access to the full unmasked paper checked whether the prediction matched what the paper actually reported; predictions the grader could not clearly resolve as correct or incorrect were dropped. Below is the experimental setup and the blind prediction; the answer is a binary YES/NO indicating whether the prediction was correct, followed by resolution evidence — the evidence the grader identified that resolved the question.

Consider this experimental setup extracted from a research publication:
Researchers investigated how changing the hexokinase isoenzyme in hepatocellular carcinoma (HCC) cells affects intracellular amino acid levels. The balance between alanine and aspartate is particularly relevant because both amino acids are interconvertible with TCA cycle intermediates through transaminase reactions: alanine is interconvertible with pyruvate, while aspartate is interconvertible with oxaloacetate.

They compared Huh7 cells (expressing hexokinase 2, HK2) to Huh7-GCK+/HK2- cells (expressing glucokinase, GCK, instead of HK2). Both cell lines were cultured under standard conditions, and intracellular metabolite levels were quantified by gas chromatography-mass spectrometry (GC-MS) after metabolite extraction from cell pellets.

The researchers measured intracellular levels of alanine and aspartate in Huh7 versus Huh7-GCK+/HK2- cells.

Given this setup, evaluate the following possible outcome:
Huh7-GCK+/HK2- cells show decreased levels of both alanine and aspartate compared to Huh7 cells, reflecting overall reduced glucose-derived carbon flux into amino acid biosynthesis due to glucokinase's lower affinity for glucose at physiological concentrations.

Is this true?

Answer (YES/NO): NO